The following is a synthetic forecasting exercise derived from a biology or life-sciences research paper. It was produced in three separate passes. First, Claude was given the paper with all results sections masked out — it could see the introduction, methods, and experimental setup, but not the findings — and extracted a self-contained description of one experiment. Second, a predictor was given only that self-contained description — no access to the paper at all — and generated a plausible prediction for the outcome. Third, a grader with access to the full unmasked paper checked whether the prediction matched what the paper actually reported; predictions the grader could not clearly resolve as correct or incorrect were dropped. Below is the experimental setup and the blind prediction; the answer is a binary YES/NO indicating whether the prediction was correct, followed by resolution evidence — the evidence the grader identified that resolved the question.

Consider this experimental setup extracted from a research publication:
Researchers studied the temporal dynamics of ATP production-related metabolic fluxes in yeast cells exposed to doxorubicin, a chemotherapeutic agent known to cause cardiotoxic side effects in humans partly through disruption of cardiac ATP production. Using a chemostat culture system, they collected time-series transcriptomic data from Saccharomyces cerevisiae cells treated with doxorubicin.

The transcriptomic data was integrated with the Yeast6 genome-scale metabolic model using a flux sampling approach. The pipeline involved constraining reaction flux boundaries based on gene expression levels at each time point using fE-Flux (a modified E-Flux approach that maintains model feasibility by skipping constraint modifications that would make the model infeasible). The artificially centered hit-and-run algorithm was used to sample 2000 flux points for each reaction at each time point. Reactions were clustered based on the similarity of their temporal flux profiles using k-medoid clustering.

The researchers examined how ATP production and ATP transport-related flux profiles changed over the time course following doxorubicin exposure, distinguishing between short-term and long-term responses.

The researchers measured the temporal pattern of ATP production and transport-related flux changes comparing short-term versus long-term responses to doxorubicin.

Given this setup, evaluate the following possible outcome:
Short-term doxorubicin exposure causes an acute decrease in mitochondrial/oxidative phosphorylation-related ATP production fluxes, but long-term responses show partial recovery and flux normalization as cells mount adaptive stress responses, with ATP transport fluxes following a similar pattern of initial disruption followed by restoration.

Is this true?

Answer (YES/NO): NO